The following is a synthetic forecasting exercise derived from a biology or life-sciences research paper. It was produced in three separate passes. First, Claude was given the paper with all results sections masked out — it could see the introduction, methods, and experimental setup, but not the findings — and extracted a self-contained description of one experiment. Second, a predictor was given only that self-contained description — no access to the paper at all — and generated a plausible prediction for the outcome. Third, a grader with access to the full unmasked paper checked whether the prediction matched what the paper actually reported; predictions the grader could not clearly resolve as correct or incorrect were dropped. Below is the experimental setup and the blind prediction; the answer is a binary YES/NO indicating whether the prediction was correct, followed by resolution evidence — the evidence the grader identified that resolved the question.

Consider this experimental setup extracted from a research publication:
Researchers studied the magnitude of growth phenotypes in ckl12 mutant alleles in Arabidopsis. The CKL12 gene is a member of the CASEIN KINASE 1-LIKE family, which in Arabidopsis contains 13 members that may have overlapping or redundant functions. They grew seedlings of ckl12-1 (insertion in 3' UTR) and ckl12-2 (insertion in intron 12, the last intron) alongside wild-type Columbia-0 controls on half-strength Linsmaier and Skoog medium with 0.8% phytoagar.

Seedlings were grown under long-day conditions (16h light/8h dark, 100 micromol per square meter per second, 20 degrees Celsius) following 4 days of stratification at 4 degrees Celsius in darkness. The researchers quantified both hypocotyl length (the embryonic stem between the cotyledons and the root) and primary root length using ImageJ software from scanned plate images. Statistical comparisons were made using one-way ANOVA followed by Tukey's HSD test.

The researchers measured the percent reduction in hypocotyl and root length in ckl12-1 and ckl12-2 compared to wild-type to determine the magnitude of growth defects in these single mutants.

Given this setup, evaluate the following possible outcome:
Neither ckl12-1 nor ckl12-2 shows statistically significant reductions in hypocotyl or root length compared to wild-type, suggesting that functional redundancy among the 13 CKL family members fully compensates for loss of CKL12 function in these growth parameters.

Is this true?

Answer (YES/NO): NO